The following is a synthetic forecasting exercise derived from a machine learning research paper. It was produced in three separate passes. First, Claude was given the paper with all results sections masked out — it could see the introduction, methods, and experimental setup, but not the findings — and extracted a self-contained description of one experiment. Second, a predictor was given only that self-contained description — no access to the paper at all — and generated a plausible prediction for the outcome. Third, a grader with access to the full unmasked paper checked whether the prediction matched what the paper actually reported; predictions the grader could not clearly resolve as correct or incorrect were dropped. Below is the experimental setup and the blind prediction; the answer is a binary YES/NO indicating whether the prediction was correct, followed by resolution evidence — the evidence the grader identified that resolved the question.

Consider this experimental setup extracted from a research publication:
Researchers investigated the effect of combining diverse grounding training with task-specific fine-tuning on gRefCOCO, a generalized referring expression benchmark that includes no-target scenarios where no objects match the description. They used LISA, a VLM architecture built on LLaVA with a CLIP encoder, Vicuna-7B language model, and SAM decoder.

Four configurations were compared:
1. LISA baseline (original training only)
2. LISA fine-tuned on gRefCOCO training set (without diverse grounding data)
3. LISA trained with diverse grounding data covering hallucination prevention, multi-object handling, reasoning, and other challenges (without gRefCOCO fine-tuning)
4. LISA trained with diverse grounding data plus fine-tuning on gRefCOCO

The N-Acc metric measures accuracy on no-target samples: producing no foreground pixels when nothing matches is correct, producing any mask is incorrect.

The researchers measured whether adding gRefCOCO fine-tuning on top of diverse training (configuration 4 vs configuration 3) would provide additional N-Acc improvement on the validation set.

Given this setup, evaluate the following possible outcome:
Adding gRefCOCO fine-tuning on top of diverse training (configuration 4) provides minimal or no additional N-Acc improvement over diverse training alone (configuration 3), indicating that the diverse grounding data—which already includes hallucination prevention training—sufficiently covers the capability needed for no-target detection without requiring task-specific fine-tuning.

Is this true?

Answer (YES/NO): NO